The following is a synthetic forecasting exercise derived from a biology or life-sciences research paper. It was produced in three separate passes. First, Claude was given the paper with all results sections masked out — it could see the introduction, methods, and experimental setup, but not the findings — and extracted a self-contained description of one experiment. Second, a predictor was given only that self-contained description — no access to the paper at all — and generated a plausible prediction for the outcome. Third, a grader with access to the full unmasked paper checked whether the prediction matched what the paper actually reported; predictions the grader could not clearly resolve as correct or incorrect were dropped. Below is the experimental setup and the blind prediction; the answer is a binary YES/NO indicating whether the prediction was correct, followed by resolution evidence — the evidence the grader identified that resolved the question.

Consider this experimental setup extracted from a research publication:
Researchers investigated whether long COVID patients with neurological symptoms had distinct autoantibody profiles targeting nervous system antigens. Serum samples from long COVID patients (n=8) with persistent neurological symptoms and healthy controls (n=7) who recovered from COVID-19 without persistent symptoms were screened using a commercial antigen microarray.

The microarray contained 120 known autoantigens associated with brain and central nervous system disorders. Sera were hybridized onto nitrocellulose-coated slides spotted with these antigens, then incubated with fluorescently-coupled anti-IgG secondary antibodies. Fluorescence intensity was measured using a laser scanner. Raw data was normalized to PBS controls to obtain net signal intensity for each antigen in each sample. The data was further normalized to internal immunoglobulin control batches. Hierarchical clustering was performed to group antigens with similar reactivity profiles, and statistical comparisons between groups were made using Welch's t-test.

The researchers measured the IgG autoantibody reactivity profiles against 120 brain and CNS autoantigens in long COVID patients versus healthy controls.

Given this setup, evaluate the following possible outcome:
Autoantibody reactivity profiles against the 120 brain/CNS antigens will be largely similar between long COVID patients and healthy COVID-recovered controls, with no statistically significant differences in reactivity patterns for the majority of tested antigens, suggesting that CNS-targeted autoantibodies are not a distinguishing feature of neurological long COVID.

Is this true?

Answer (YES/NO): YES